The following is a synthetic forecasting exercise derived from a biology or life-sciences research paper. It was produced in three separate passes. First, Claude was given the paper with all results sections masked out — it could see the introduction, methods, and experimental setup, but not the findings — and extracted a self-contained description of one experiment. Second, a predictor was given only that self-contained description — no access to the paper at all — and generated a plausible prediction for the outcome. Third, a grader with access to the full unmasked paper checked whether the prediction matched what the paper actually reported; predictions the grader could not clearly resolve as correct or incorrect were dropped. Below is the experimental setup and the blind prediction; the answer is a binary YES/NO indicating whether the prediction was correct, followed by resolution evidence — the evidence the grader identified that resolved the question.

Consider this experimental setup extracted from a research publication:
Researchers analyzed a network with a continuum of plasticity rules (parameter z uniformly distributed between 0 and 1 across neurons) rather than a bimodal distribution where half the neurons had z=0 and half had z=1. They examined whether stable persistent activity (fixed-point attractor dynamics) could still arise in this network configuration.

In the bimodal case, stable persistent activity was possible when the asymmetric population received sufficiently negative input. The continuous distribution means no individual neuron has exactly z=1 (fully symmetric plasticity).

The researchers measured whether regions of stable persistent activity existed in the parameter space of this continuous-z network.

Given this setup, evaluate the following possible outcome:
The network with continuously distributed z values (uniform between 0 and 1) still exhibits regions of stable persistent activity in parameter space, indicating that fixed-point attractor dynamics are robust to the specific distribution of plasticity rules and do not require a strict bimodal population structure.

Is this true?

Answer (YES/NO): NO